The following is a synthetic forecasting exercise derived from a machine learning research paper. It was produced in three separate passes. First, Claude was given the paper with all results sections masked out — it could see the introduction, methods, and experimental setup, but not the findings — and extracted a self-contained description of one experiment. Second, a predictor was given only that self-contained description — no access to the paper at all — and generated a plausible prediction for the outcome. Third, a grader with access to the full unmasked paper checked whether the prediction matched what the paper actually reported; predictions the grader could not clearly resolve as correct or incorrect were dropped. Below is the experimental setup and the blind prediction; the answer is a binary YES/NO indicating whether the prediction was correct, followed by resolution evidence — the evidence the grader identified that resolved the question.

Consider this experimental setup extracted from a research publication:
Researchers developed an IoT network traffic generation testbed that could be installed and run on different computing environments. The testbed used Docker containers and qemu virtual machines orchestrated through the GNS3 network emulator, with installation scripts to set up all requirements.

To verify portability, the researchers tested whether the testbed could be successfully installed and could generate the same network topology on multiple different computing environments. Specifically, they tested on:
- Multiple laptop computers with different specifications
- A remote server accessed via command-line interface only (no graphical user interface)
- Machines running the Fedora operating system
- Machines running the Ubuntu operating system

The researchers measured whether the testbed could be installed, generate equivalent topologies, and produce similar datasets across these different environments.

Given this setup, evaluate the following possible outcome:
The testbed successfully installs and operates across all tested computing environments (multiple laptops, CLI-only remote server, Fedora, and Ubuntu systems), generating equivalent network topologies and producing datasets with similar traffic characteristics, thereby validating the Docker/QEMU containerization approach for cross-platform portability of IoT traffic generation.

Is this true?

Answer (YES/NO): YES